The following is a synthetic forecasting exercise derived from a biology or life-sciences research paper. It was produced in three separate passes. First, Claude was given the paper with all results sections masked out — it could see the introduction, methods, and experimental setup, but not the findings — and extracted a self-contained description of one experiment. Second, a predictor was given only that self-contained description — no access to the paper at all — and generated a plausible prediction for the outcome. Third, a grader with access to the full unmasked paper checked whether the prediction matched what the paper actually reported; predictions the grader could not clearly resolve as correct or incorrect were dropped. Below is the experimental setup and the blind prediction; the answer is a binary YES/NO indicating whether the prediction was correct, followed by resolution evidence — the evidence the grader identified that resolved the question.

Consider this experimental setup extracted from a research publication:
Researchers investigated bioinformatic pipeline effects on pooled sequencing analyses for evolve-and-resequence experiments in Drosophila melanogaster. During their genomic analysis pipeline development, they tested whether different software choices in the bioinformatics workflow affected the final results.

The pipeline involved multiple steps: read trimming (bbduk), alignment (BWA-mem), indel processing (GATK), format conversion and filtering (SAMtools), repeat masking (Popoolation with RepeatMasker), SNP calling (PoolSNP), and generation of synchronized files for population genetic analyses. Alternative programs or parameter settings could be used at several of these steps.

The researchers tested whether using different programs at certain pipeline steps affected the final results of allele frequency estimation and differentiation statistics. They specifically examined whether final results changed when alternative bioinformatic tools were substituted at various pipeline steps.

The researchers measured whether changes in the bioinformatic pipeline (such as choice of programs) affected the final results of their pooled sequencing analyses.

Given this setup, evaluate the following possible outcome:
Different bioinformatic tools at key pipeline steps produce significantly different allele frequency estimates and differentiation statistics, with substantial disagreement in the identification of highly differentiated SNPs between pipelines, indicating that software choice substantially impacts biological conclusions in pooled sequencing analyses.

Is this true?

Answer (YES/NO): NO